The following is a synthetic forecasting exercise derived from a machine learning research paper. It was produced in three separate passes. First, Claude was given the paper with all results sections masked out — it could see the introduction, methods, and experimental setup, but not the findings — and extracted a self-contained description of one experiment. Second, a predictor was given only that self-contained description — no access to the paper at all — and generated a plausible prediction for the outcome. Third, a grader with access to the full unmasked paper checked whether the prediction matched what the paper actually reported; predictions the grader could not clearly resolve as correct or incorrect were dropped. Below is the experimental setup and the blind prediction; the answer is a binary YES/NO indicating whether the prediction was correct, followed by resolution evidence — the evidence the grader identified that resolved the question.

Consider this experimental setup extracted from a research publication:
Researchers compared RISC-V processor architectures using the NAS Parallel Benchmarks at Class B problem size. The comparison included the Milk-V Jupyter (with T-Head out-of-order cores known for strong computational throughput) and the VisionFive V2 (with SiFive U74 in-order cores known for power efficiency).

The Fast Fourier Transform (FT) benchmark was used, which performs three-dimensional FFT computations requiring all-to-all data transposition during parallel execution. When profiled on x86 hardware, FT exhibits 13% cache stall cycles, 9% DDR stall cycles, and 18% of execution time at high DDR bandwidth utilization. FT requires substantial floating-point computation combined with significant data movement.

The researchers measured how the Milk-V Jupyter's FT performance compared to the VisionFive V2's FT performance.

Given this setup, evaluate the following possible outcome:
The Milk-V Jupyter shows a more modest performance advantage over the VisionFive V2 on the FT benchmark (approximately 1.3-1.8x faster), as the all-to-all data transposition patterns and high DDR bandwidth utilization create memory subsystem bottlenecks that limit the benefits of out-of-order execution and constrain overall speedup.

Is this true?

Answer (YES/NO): YES